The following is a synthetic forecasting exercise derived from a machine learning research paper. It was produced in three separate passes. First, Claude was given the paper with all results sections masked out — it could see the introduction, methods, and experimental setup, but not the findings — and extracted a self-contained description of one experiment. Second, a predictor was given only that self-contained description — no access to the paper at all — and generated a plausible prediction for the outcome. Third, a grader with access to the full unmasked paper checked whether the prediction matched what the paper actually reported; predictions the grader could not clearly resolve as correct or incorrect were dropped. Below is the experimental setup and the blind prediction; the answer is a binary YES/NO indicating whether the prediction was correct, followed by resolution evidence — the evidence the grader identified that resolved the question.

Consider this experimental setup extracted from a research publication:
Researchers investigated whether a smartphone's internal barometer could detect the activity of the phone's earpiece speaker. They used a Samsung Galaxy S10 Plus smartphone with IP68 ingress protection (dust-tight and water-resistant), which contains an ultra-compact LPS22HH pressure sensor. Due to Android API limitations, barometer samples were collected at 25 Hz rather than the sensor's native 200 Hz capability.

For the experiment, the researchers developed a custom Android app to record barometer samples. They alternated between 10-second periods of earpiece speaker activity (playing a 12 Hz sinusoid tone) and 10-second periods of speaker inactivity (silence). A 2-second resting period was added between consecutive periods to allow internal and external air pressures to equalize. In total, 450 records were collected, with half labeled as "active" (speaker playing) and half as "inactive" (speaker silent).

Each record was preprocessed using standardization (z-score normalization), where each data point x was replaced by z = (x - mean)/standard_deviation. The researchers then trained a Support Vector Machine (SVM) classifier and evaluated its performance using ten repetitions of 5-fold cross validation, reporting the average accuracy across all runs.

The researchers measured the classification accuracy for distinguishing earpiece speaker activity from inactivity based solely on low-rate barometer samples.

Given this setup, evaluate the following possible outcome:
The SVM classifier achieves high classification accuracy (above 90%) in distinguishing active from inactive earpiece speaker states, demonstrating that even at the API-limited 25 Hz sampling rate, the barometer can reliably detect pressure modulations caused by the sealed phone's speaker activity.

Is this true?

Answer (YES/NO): YES